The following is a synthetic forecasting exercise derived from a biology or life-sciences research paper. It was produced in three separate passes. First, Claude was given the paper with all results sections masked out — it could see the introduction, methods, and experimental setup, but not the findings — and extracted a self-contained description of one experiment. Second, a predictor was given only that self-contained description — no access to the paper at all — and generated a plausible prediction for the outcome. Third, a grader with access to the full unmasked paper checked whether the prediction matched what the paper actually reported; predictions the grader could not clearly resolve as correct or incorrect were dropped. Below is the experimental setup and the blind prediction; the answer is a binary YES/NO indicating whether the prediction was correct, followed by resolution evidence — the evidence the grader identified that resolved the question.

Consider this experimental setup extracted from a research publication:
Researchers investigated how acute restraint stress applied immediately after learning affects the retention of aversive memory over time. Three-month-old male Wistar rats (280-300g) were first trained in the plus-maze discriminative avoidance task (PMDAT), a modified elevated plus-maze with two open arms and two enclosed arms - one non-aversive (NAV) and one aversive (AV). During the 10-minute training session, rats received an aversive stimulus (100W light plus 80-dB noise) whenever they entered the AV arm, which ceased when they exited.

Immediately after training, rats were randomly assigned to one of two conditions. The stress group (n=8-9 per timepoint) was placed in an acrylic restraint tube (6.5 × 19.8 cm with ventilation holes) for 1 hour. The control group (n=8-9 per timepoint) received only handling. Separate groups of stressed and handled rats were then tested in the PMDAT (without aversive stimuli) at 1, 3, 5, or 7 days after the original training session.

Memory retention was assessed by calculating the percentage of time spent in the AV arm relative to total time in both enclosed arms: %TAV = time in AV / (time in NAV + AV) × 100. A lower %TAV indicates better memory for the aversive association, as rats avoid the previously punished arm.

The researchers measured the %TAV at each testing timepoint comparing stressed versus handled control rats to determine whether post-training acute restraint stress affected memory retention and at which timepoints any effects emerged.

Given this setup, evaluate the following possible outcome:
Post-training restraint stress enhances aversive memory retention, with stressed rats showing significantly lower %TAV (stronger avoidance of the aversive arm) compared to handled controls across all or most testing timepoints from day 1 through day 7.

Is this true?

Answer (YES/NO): NO